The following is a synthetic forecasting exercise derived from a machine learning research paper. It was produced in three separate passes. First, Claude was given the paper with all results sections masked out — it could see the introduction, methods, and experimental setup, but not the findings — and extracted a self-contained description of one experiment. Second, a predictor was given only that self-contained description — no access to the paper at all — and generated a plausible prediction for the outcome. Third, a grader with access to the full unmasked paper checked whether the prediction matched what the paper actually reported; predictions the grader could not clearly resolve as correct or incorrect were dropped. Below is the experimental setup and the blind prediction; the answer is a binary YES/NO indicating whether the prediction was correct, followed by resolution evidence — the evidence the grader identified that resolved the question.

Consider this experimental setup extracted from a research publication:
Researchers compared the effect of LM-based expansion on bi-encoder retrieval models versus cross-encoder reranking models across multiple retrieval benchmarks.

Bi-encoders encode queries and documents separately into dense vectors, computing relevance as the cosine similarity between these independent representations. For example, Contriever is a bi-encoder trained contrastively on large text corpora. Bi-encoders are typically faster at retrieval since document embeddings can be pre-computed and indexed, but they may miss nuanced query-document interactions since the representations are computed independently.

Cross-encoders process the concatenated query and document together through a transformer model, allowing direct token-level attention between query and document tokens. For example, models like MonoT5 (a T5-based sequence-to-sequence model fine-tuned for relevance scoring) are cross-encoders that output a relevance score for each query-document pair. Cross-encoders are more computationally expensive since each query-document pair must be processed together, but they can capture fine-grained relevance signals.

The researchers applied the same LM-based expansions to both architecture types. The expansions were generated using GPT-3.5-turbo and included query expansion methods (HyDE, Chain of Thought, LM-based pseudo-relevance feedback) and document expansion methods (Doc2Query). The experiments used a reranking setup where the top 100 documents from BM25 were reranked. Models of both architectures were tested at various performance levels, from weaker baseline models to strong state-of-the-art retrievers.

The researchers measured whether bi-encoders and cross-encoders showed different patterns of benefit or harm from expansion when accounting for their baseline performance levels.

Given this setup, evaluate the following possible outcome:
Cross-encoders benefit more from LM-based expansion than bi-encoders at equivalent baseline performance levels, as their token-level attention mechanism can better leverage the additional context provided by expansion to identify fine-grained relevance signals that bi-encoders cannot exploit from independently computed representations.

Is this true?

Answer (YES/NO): NO